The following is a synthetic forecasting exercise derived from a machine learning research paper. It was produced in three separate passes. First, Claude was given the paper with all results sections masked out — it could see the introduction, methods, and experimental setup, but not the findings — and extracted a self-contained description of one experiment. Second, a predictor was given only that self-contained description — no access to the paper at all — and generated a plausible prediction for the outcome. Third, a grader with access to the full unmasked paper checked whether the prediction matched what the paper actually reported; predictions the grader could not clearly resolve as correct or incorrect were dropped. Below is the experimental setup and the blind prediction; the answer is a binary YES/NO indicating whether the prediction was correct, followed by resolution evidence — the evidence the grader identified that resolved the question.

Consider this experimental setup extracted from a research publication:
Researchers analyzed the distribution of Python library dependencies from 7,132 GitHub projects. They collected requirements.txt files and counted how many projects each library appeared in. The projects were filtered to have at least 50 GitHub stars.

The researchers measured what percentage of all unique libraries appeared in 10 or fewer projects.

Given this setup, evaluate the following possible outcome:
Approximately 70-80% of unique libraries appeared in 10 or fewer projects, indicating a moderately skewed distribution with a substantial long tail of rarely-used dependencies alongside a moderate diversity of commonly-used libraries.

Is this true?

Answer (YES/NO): NO